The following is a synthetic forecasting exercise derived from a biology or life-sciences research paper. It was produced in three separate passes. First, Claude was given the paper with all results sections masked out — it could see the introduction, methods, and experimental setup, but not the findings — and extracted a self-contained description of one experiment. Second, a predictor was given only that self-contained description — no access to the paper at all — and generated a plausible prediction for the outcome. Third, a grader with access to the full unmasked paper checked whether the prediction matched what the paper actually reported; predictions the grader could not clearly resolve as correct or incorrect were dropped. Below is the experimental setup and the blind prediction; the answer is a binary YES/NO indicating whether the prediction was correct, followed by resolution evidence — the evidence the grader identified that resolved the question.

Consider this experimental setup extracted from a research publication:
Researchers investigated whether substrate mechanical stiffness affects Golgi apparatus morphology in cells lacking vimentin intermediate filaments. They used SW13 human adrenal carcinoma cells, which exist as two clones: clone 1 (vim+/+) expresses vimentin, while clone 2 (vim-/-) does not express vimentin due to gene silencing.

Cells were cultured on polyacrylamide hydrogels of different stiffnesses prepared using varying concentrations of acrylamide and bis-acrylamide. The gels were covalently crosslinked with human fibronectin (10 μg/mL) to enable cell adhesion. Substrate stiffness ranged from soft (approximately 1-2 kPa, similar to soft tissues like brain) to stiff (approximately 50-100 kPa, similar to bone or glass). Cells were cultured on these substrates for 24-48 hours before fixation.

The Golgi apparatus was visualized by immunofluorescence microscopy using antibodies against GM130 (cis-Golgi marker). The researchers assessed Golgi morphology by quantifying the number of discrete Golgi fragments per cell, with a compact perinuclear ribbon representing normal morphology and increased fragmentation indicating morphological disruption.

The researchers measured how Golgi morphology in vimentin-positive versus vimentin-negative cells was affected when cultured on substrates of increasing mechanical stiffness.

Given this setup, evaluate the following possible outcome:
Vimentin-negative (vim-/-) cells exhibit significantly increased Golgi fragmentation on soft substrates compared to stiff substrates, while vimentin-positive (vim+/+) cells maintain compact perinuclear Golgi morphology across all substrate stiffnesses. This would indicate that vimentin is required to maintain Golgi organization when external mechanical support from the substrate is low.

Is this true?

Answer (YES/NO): NO